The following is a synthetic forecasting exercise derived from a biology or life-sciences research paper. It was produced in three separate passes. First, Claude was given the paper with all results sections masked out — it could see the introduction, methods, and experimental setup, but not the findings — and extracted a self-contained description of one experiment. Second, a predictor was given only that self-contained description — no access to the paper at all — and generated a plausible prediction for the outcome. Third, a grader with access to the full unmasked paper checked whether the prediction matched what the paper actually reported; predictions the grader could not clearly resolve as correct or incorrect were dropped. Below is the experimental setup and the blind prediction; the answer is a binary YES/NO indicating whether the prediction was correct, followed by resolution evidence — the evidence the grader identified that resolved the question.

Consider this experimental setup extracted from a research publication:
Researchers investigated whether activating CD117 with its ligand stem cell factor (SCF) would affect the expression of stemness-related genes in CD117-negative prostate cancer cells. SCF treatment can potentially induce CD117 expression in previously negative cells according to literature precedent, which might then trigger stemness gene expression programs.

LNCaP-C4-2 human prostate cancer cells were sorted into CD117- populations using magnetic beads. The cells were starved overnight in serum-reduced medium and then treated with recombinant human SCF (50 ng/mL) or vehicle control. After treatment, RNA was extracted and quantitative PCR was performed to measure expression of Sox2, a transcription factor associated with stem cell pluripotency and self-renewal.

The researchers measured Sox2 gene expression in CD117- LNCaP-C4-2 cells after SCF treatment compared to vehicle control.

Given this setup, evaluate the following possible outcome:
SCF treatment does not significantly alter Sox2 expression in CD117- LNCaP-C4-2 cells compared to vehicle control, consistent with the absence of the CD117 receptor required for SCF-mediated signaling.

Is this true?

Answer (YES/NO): NO